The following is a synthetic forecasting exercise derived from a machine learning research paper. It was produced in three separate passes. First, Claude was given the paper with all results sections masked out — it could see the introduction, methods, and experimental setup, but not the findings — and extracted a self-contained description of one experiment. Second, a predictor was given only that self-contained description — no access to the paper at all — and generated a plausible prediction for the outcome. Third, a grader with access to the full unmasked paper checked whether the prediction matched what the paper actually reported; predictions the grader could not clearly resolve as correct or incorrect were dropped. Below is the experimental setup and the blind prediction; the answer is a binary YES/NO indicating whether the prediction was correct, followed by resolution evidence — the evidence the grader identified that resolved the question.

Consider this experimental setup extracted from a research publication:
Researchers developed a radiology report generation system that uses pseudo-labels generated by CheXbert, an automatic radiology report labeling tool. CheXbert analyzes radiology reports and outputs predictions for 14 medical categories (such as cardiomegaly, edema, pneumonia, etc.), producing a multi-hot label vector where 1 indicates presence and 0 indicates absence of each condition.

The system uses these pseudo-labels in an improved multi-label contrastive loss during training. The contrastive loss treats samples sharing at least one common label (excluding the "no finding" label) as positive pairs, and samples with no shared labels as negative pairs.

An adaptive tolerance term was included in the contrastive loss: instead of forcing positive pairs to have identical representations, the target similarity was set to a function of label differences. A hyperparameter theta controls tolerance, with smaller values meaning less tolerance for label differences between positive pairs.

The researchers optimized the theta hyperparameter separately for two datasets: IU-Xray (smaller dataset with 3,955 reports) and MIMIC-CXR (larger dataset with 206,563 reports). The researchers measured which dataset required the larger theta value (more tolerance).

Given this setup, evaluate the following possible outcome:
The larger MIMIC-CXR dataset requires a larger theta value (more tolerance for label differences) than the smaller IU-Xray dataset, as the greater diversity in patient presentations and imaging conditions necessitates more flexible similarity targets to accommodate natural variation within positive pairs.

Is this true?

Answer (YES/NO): YES